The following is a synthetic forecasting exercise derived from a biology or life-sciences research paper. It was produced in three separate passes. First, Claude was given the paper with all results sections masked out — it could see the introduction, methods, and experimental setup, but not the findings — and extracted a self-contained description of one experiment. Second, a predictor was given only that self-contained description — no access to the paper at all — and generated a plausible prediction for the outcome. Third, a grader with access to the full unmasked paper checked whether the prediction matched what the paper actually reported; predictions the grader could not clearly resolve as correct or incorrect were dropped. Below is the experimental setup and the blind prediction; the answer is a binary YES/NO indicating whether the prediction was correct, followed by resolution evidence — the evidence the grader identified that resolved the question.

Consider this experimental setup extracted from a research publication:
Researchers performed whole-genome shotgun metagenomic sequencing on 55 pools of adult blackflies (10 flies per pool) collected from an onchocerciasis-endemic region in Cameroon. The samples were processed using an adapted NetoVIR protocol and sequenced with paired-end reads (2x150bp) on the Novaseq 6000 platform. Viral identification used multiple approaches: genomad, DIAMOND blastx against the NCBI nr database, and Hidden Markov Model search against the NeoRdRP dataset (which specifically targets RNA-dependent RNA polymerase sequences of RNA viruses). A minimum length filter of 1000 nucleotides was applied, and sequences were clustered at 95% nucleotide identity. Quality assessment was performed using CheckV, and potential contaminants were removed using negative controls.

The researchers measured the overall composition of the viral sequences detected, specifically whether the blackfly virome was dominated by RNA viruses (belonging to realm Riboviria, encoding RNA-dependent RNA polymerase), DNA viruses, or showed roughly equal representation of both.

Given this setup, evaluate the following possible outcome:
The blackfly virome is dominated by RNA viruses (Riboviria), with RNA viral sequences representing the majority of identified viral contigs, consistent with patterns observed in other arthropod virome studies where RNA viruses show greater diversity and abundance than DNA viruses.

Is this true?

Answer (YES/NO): YES